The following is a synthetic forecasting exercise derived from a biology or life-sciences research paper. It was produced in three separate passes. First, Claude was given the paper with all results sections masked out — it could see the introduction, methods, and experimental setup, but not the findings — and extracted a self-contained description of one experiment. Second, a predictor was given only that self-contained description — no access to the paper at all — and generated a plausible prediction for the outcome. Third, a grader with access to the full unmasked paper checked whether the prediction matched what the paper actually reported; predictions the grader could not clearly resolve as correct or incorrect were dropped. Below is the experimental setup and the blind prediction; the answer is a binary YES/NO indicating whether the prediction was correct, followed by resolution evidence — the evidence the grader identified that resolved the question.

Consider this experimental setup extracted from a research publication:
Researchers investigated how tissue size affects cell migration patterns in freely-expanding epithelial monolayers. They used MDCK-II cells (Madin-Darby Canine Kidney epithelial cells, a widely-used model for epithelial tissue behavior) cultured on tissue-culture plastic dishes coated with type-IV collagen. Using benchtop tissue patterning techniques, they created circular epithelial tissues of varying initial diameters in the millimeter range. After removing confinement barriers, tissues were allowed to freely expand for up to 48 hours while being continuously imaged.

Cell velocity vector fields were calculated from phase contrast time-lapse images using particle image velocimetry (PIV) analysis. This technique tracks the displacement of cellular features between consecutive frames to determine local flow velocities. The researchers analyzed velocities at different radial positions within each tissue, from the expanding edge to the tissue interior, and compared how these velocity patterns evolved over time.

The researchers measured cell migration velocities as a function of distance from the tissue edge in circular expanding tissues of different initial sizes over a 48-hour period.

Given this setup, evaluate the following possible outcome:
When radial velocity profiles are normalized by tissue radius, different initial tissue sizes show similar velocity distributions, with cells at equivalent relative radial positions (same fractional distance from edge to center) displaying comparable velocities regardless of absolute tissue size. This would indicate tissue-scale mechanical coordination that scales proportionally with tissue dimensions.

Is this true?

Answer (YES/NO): NO